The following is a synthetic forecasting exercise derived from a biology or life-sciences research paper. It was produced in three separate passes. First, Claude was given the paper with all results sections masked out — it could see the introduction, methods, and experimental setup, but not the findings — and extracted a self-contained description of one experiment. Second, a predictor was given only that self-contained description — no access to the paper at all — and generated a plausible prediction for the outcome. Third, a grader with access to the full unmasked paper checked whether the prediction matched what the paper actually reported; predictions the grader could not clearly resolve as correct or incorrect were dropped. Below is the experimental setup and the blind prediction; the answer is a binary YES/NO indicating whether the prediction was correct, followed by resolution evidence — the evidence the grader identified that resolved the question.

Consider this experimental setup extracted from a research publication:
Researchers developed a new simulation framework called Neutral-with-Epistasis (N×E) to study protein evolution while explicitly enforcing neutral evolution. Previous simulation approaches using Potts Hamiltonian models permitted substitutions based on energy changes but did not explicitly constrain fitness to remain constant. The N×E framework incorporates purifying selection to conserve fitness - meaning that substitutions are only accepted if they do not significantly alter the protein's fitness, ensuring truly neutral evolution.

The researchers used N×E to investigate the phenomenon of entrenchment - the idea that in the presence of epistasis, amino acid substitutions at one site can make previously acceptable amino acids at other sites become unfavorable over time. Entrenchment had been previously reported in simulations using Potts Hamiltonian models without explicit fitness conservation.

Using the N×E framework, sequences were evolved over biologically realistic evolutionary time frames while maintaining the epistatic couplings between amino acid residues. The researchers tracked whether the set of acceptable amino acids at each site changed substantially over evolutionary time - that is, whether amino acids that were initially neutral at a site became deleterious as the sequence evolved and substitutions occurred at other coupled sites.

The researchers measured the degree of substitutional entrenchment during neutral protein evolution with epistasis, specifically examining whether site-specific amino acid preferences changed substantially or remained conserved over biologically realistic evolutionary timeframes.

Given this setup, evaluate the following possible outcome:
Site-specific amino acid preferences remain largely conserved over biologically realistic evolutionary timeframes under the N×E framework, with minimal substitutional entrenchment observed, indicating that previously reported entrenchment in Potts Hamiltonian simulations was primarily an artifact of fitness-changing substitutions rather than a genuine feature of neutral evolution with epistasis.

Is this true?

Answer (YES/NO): YES